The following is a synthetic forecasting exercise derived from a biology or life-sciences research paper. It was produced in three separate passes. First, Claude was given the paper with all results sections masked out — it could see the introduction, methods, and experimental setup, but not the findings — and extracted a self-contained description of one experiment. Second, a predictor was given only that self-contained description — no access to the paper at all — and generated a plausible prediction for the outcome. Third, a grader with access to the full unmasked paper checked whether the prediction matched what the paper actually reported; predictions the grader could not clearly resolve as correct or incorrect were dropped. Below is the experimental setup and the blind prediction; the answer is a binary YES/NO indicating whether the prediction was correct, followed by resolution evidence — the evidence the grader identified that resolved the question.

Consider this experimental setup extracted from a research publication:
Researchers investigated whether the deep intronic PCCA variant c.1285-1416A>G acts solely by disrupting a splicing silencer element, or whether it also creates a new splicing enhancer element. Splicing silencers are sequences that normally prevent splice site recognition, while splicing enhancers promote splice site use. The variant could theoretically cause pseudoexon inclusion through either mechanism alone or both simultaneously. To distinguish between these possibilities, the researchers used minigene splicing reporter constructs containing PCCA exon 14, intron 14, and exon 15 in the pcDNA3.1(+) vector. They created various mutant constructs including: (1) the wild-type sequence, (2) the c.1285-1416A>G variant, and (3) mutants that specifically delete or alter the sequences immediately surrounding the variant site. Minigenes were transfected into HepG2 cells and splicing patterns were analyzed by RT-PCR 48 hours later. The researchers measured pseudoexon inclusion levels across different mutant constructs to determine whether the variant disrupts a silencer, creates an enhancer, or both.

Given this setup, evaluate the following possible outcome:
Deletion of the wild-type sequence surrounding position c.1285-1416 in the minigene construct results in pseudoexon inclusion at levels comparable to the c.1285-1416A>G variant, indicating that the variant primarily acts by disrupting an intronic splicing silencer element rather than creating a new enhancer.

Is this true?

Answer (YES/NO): NO